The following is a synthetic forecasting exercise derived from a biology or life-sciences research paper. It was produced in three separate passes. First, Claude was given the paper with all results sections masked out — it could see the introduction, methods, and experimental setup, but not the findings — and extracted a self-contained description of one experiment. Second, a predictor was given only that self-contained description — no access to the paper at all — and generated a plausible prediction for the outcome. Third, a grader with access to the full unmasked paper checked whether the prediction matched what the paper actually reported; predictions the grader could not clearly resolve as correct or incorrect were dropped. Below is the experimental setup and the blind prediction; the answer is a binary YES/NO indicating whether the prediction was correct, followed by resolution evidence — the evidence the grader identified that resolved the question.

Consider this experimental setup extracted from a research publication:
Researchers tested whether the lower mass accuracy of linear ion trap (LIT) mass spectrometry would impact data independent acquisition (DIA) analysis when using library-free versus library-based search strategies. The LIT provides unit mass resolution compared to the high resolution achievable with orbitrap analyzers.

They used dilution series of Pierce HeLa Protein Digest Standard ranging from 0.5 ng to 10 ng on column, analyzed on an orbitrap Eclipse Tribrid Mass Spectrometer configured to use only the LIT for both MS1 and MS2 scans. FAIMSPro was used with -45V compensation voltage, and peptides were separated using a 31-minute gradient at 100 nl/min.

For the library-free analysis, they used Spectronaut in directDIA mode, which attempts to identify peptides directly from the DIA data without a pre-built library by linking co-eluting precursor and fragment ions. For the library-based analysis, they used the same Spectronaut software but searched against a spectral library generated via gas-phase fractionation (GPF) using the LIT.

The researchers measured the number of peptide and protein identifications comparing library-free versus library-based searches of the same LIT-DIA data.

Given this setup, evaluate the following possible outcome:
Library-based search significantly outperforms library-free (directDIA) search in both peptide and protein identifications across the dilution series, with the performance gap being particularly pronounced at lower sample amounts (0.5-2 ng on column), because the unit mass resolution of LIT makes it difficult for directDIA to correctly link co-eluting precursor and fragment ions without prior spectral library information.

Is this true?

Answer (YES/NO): NO